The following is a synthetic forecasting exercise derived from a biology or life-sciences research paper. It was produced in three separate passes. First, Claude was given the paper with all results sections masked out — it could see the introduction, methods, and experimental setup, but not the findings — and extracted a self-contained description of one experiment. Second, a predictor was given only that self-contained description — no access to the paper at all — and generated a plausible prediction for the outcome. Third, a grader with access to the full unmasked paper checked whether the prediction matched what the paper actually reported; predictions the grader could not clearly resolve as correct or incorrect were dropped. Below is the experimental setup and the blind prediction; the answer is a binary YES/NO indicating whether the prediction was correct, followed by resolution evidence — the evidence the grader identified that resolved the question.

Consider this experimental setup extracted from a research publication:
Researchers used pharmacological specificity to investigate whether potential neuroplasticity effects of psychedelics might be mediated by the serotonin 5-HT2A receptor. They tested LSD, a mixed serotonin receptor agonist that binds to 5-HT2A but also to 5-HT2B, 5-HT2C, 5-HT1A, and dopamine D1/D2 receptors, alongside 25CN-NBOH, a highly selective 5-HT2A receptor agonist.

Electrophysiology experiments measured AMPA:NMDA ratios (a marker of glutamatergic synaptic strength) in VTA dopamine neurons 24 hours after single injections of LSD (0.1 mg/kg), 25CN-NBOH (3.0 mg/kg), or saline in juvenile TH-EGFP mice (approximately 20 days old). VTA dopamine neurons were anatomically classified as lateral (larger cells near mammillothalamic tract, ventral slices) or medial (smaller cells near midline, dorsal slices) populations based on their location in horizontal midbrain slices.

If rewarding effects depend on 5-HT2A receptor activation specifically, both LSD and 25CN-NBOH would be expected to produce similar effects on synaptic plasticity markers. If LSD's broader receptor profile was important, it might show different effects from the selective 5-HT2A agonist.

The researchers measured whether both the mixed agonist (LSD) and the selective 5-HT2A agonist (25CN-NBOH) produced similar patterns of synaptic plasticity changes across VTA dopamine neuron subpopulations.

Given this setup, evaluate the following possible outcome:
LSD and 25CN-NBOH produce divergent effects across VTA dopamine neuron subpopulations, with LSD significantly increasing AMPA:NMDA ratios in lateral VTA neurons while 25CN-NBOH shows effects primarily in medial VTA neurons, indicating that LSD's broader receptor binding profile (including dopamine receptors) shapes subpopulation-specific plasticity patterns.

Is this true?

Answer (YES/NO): NO